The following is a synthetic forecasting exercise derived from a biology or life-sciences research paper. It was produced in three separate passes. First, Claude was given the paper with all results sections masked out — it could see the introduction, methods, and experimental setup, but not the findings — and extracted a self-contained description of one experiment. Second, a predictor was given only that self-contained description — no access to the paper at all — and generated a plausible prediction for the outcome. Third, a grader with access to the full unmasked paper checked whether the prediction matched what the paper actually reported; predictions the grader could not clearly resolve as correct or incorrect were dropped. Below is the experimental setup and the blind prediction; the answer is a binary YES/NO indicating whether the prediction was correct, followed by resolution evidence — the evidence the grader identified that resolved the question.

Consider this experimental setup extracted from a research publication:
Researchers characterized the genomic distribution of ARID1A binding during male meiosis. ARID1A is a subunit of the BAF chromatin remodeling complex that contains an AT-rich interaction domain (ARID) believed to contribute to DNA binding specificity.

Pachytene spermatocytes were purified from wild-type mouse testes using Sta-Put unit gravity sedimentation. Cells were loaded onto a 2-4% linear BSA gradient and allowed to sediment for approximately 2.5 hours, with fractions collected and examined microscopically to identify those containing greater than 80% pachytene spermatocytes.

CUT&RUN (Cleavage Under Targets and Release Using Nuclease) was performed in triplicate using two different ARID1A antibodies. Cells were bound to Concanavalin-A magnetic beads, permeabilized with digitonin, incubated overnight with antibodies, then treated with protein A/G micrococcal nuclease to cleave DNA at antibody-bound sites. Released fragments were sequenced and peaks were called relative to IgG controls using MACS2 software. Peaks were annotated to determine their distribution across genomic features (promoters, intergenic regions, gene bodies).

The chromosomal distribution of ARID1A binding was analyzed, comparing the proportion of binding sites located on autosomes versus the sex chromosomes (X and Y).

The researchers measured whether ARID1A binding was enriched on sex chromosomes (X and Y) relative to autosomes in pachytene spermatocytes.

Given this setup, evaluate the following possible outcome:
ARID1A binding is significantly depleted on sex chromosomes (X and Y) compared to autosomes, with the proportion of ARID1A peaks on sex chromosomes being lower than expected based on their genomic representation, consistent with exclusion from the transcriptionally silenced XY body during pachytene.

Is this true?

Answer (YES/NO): NO